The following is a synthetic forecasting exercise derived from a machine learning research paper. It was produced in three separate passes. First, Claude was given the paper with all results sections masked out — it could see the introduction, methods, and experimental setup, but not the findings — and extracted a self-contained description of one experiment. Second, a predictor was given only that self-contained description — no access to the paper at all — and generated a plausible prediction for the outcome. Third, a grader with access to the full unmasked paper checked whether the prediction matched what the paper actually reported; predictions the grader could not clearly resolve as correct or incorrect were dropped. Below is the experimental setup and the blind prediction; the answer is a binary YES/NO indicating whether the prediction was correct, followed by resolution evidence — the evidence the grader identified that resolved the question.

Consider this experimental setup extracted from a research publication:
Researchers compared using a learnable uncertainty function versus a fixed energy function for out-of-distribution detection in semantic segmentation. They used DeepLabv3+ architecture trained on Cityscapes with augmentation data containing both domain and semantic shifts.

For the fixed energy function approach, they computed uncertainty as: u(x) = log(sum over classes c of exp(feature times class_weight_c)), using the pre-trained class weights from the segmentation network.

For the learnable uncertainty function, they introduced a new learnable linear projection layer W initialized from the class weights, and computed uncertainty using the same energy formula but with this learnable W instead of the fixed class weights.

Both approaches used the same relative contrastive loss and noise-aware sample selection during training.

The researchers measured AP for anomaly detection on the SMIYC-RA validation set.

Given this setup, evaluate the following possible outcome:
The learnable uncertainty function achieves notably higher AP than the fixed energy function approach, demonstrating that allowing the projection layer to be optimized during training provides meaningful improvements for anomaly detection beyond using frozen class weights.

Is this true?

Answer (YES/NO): YES